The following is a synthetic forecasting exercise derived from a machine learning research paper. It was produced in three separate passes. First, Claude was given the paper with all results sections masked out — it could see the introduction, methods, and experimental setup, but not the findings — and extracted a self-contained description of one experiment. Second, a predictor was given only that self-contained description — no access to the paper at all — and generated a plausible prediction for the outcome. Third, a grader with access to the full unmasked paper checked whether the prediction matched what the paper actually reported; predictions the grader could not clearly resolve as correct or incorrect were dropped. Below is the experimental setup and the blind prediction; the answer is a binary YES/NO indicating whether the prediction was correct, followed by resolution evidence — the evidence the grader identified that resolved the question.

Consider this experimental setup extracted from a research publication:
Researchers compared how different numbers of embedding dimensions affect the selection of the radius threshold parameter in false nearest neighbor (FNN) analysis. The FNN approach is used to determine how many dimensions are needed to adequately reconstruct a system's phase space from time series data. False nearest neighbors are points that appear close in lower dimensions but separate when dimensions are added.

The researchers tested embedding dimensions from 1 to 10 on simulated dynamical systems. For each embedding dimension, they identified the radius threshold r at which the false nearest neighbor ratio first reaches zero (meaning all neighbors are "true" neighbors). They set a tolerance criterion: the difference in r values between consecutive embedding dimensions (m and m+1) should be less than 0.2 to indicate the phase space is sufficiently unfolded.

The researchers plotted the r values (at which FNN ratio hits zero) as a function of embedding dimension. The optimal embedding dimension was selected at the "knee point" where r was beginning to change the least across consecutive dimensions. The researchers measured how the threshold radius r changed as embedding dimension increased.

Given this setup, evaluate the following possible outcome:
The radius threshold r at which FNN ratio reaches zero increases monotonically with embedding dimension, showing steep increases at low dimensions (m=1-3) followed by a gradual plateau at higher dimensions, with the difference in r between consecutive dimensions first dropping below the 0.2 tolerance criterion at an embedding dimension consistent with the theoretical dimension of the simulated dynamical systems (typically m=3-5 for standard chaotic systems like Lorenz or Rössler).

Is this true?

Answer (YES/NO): NO